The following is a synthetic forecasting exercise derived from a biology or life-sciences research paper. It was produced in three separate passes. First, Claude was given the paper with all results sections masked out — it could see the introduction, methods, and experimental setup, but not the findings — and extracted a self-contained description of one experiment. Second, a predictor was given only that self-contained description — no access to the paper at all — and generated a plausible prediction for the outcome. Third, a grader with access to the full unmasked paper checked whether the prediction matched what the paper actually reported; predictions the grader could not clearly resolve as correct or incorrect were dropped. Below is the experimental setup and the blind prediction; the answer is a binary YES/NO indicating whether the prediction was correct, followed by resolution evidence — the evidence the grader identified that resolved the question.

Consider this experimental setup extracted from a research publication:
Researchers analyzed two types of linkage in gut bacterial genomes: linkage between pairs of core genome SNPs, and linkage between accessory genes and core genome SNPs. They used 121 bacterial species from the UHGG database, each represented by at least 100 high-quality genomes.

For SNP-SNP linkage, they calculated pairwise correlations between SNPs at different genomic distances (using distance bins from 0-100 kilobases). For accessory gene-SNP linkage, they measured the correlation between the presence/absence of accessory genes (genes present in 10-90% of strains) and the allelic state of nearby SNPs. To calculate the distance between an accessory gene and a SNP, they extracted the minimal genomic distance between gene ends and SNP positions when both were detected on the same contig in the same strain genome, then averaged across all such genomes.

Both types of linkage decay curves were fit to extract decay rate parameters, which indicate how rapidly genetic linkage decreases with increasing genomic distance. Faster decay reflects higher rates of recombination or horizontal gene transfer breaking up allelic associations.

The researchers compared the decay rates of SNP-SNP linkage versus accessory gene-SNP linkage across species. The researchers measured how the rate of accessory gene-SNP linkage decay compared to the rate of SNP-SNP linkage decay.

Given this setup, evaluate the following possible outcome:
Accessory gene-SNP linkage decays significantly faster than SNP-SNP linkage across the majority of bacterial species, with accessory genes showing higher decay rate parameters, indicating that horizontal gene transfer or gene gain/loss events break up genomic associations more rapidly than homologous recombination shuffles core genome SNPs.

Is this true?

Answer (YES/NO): YES